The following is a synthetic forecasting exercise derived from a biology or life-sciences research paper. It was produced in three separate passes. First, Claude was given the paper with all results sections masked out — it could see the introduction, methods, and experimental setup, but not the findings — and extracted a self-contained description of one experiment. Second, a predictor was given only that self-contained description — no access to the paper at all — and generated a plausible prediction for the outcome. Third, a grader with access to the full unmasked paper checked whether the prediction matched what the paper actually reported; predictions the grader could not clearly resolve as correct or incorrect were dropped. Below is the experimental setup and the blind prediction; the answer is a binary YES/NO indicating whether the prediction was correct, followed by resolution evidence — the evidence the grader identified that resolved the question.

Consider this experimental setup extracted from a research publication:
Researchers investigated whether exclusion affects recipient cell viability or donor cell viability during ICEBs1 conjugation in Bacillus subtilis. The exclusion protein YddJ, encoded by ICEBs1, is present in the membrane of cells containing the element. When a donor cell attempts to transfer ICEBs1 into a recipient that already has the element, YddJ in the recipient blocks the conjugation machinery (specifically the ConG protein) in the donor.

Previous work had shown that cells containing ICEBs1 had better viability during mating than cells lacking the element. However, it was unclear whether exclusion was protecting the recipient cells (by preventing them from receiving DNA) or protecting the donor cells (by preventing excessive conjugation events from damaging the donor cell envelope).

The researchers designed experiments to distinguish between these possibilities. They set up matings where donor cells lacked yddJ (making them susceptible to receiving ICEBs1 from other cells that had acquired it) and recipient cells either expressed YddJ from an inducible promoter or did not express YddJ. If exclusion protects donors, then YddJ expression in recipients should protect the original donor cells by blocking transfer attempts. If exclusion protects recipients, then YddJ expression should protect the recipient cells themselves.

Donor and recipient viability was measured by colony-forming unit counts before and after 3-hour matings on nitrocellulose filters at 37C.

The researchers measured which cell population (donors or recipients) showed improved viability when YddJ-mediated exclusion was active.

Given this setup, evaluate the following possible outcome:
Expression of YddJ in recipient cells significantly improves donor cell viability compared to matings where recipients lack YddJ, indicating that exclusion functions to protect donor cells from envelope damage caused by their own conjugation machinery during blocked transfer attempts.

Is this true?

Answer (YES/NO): NO